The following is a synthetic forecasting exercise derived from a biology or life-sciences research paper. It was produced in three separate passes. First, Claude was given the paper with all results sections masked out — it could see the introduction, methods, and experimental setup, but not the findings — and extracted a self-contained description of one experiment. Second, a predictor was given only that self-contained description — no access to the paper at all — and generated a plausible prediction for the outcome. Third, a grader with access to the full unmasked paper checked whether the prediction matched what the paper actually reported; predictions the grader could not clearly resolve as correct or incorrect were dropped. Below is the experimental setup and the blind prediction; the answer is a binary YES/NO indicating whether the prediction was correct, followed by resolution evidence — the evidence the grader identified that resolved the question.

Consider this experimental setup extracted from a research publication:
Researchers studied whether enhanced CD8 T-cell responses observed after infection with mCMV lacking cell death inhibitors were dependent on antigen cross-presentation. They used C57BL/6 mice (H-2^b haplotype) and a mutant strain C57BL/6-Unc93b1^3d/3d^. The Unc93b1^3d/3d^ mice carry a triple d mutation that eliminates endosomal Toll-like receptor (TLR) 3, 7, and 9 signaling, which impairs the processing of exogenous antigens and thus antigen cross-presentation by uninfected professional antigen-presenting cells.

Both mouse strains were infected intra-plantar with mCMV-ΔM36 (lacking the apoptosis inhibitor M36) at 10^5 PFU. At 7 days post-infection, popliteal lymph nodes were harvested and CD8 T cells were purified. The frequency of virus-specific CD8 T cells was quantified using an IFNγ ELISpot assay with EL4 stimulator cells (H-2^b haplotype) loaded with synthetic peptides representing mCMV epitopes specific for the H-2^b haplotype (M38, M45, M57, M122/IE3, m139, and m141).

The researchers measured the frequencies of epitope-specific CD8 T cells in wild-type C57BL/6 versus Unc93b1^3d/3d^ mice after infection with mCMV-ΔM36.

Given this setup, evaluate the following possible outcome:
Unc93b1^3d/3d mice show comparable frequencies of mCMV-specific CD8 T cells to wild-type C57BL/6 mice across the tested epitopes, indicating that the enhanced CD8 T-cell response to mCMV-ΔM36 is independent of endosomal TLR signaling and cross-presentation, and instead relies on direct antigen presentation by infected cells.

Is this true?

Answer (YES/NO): NO